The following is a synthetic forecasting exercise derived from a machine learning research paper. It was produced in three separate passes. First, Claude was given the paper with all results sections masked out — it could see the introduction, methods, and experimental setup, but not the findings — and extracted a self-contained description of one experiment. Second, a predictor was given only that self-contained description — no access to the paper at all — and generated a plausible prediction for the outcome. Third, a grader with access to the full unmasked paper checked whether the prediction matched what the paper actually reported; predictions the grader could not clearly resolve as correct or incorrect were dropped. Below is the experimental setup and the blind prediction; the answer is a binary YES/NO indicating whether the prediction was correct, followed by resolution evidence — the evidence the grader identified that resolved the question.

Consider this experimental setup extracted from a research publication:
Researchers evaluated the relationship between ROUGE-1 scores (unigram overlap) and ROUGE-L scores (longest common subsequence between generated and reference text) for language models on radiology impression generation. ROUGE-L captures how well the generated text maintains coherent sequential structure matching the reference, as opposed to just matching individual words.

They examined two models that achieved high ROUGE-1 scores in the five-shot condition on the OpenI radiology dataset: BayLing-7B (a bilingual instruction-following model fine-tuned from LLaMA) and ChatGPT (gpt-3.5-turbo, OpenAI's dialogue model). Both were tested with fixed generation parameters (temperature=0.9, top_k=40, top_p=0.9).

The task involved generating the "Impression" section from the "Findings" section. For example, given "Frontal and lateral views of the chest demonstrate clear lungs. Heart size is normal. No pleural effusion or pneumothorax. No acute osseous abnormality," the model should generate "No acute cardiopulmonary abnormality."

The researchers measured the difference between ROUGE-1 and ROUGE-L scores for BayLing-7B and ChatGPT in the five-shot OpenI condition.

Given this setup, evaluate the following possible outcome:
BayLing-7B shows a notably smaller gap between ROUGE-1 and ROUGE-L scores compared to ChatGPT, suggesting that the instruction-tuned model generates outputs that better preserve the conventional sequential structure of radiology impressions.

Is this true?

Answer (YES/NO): YES